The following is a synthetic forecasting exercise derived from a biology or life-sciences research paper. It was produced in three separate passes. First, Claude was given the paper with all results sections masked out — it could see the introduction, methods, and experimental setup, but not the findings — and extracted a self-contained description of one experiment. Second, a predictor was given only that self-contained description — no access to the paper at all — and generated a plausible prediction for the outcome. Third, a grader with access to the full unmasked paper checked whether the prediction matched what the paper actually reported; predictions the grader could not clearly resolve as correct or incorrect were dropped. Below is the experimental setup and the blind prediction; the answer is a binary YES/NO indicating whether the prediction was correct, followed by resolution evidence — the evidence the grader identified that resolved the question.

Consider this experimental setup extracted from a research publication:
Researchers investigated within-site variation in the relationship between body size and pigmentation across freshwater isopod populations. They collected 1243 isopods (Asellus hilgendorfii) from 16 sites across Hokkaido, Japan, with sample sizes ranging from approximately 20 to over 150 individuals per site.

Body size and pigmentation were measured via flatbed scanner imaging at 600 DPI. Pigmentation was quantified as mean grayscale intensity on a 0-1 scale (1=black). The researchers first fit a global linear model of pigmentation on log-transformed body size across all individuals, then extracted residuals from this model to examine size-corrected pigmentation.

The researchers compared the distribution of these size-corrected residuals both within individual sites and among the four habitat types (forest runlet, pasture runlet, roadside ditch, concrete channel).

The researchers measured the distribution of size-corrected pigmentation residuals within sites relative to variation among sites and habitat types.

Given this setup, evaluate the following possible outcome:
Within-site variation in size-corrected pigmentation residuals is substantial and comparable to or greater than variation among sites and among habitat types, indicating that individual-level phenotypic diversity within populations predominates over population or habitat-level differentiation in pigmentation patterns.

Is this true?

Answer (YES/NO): YES